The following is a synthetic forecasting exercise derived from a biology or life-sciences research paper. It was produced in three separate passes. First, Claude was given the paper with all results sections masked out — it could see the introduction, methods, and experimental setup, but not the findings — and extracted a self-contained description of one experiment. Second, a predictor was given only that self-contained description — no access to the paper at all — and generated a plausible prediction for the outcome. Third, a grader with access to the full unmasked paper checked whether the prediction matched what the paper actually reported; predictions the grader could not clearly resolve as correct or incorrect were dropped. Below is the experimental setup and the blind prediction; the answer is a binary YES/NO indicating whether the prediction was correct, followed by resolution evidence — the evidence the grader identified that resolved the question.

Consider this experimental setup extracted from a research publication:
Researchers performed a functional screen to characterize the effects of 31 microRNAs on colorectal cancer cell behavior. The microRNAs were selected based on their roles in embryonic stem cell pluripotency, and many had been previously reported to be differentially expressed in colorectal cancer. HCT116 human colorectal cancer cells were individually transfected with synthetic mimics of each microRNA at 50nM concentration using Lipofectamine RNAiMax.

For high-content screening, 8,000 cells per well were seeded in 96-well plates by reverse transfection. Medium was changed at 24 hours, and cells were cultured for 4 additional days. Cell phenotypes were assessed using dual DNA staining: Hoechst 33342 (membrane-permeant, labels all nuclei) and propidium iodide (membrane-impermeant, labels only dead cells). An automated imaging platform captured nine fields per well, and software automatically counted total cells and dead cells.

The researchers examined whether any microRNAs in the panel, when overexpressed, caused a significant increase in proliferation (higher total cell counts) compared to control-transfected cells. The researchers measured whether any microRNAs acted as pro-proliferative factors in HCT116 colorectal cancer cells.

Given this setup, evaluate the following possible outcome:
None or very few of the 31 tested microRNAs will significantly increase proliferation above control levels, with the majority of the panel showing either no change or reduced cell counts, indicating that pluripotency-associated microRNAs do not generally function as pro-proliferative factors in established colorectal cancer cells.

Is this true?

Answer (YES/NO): NO